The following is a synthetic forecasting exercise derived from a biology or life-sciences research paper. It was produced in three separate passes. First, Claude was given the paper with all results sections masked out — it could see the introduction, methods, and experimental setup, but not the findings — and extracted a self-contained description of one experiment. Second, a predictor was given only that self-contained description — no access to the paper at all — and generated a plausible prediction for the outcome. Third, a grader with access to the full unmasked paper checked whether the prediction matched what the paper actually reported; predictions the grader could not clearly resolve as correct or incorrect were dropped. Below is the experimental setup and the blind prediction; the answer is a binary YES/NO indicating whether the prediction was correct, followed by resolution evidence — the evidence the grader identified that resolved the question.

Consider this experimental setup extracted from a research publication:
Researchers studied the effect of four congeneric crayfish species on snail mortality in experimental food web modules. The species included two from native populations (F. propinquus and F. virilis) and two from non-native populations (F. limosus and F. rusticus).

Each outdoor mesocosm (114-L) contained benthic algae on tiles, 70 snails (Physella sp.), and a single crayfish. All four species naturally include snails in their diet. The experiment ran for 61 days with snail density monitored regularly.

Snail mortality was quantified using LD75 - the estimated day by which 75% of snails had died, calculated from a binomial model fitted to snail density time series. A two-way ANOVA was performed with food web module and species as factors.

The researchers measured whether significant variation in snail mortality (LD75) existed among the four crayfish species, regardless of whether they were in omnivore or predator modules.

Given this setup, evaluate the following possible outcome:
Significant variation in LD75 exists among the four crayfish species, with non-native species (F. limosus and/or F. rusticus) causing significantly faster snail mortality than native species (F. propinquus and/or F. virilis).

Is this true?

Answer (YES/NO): NO